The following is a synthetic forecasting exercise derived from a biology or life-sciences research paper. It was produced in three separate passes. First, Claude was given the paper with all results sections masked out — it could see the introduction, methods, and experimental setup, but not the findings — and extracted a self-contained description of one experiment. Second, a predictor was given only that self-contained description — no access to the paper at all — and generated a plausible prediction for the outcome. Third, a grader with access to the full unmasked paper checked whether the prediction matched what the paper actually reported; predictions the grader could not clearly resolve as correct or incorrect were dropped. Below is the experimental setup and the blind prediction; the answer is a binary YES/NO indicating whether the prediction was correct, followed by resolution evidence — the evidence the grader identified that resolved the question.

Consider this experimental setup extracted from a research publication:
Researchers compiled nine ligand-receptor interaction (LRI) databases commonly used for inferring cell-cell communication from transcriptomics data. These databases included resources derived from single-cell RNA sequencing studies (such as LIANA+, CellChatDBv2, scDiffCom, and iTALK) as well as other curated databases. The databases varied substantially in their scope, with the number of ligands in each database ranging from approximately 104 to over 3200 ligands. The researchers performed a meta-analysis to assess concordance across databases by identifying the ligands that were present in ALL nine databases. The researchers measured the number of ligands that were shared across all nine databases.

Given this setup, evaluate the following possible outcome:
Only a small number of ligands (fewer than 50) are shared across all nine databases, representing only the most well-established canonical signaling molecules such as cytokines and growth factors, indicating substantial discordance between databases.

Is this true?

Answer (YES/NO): YES